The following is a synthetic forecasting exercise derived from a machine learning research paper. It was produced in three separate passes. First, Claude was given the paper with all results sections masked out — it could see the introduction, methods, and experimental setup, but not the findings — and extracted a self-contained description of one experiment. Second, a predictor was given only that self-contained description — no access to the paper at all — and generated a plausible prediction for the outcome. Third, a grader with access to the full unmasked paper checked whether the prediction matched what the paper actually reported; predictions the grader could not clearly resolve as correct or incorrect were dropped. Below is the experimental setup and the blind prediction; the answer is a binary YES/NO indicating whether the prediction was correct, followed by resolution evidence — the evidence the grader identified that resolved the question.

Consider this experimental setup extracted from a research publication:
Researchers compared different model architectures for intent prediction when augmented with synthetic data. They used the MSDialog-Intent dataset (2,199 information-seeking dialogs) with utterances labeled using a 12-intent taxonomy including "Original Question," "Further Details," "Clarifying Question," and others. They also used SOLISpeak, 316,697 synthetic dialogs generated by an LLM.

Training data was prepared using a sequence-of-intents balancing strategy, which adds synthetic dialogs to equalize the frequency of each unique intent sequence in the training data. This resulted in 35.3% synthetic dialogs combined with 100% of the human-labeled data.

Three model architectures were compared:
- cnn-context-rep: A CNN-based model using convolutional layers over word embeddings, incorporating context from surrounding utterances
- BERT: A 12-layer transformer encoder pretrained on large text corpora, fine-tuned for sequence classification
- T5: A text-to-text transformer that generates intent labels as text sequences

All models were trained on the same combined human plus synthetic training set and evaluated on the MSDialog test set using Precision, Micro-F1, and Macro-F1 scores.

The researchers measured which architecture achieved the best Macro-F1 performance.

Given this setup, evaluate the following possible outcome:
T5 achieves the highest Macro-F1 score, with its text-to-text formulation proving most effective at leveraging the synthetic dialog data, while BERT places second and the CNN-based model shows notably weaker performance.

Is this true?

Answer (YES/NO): YES